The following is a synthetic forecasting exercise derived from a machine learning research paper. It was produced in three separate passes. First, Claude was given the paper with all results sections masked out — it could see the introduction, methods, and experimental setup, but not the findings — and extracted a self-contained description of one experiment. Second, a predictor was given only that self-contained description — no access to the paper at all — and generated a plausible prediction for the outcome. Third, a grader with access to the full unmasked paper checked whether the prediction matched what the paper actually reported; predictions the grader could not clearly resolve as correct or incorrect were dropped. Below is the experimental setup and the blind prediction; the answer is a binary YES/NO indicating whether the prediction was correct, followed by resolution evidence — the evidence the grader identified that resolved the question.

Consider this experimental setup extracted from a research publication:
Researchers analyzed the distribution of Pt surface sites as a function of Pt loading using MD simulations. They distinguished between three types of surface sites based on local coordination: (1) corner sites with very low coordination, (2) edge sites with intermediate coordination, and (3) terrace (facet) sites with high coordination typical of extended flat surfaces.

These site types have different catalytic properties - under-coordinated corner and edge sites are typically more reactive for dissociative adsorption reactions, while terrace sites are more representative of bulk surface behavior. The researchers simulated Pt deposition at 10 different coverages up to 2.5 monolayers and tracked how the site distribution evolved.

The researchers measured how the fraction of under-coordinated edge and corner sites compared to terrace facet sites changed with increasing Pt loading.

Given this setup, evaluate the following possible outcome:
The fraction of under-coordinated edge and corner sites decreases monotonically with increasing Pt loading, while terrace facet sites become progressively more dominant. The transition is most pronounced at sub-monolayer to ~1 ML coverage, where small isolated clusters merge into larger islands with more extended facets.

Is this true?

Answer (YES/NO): NO